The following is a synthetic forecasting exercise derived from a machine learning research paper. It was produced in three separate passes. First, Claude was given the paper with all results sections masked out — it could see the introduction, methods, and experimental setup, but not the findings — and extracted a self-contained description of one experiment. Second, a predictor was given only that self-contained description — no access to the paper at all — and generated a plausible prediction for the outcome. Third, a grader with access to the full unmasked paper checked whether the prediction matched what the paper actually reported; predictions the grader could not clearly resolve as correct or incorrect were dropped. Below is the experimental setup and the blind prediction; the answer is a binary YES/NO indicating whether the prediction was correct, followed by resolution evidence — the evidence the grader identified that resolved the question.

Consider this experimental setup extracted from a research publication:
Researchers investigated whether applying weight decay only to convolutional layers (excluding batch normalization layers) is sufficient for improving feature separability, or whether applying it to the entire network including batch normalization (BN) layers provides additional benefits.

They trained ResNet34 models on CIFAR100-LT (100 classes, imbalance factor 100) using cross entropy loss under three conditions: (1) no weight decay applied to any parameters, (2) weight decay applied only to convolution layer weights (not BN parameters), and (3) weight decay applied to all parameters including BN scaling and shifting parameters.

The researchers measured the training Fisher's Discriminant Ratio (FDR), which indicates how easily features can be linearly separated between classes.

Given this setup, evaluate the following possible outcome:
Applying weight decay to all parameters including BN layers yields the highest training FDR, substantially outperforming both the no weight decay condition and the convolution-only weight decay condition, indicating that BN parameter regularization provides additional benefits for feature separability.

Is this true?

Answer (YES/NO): YES